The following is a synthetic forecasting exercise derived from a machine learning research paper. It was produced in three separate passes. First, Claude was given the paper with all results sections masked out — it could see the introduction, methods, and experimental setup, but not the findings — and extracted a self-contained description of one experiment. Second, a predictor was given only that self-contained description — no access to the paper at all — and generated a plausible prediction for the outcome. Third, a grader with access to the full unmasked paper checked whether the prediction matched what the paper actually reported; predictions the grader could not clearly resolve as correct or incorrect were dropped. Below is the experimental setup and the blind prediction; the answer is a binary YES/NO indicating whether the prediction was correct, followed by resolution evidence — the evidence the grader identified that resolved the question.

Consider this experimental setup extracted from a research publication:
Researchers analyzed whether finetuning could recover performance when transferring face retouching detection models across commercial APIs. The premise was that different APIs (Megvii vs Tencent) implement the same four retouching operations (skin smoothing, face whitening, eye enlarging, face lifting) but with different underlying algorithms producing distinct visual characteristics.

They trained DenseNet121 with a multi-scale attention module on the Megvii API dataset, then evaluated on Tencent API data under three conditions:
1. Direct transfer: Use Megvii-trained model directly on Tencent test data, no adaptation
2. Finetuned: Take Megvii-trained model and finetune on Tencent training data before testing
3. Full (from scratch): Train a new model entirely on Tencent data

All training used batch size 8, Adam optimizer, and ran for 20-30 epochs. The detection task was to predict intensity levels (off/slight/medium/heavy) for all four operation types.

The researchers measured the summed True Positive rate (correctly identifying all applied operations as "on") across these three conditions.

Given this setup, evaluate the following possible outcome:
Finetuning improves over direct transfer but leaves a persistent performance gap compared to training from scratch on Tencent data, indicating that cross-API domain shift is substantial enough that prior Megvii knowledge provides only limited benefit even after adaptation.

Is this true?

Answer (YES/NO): NO